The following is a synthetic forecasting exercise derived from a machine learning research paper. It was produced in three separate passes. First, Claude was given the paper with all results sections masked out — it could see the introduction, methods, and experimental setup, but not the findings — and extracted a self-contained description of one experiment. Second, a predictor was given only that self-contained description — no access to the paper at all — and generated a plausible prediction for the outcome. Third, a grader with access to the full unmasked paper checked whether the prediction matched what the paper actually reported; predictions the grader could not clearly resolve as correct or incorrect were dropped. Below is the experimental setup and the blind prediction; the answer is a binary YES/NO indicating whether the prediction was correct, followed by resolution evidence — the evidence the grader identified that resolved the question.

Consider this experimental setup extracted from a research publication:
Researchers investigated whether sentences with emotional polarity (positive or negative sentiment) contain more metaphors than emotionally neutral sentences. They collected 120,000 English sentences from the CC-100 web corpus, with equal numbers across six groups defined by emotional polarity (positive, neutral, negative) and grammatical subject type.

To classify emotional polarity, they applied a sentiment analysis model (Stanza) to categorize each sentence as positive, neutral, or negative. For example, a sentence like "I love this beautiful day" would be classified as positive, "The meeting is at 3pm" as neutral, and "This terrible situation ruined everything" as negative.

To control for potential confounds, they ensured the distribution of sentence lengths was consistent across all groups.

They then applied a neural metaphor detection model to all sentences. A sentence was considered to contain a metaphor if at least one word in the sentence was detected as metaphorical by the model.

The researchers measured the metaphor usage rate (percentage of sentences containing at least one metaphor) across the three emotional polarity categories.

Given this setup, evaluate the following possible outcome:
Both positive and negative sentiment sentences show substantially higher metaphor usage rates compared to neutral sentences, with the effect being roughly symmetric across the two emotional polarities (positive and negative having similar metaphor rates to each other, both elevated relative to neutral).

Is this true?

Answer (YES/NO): NO